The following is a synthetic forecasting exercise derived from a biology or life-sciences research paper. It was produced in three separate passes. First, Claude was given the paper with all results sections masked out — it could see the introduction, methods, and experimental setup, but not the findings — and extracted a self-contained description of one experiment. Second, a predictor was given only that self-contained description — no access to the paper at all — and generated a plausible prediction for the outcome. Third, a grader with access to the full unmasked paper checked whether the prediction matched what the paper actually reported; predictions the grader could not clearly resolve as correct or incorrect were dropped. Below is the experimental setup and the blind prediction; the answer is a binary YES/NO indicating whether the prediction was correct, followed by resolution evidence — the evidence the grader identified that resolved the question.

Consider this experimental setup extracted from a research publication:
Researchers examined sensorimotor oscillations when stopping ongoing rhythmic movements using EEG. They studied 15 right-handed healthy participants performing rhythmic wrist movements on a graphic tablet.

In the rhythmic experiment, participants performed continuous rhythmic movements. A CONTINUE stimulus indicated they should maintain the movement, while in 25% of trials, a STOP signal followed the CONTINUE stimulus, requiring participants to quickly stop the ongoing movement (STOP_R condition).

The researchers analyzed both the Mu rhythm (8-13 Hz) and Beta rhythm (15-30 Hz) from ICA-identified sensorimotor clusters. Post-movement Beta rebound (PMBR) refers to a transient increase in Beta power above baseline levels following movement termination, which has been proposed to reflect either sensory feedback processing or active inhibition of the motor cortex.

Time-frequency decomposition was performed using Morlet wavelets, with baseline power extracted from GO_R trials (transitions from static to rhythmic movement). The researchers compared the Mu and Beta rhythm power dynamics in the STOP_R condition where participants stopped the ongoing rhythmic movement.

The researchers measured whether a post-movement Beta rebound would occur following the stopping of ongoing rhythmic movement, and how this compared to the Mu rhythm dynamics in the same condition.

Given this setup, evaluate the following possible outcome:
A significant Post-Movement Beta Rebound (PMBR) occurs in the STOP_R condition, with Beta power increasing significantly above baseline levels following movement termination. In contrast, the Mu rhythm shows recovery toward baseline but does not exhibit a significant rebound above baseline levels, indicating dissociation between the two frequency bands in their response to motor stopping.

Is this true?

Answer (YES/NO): NO